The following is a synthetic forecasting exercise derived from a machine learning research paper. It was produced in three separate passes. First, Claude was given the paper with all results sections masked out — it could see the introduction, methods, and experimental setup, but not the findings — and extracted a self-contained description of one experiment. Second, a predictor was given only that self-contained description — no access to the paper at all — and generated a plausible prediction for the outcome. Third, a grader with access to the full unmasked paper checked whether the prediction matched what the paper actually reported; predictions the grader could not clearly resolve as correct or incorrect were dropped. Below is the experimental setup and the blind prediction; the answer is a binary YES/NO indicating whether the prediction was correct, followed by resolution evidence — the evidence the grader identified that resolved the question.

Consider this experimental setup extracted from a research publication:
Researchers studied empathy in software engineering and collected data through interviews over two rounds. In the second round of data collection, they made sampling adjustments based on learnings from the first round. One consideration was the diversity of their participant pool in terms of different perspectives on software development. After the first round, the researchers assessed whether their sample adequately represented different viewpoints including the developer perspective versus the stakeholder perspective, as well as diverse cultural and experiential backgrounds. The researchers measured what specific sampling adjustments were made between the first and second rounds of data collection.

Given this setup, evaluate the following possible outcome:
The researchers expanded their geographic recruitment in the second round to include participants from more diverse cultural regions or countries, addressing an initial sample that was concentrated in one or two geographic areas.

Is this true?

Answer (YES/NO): NO